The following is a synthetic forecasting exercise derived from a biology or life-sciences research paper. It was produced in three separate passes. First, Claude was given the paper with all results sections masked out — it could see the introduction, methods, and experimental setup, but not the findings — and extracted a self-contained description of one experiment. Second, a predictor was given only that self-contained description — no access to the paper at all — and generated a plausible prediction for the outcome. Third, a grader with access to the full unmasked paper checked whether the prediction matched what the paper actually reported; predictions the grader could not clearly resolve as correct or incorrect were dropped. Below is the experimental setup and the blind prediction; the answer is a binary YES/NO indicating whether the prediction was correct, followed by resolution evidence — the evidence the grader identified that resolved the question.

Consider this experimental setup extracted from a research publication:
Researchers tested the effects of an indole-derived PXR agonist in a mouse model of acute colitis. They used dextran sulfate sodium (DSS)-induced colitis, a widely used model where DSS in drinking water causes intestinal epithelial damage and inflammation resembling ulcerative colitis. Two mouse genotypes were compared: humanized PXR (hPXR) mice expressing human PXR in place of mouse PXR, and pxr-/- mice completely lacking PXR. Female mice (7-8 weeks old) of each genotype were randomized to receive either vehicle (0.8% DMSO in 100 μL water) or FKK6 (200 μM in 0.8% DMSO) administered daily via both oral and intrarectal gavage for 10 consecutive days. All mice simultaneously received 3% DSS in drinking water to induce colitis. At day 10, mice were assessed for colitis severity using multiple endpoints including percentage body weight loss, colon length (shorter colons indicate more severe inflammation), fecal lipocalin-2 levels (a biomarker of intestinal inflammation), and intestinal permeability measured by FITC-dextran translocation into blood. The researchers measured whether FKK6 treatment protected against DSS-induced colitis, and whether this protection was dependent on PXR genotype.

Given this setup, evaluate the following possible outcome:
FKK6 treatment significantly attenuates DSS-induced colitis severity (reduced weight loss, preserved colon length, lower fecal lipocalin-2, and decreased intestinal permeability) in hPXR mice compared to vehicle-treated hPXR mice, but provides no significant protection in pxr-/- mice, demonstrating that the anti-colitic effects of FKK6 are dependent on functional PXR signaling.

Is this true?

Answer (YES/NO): NO